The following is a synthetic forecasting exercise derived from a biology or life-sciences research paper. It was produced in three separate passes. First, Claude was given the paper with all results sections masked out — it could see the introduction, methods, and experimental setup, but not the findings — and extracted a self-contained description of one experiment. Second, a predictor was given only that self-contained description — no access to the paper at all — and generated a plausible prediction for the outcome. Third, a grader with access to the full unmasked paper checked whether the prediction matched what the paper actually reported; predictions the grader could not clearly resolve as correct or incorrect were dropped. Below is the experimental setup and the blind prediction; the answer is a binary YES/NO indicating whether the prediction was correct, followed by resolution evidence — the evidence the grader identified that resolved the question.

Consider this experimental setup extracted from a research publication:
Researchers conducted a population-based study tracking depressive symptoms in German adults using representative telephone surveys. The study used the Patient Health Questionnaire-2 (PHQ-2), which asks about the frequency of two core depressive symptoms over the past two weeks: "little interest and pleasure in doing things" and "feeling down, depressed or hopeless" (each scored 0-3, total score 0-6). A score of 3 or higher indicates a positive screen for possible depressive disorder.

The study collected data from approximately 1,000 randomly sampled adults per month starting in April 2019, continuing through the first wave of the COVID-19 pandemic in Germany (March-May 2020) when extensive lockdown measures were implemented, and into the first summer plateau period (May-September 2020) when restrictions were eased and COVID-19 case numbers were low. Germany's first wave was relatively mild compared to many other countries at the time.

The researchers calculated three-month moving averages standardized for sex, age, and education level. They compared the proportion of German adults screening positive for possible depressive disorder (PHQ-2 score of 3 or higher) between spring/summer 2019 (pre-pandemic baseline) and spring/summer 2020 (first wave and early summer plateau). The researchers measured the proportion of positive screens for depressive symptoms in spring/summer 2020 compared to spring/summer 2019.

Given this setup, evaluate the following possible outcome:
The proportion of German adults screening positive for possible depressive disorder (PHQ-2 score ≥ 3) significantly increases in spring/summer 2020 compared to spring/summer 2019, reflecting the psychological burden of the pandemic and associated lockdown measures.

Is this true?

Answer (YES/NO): NO